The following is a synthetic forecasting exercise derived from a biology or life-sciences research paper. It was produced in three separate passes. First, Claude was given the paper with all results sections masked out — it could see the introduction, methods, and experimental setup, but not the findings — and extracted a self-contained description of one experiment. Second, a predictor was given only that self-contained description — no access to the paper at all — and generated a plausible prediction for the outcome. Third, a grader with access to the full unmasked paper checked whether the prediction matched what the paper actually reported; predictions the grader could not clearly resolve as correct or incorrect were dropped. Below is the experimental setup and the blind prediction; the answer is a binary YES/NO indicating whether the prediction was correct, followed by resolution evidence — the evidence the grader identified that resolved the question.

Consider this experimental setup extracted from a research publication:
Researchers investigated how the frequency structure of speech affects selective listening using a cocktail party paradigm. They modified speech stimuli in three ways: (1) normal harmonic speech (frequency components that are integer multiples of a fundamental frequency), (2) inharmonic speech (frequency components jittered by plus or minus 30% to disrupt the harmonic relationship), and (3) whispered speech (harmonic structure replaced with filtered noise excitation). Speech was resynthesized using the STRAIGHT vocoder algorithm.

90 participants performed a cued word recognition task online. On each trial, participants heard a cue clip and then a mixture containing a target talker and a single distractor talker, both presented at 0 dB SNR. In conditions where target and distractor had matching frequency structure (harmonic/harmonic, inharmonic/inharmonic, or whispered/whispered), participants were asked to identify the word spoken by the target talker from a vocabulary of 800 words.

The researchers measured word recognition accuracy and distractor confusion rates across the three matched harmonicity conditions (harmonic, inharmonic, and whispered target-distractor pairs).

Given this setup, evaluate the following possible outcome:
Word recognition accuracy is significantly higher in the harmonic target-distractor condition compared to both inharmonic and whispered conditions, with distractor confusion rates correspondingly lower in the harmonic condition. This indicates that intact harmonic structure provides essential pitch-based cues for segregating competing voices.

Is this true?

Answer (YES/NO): YES